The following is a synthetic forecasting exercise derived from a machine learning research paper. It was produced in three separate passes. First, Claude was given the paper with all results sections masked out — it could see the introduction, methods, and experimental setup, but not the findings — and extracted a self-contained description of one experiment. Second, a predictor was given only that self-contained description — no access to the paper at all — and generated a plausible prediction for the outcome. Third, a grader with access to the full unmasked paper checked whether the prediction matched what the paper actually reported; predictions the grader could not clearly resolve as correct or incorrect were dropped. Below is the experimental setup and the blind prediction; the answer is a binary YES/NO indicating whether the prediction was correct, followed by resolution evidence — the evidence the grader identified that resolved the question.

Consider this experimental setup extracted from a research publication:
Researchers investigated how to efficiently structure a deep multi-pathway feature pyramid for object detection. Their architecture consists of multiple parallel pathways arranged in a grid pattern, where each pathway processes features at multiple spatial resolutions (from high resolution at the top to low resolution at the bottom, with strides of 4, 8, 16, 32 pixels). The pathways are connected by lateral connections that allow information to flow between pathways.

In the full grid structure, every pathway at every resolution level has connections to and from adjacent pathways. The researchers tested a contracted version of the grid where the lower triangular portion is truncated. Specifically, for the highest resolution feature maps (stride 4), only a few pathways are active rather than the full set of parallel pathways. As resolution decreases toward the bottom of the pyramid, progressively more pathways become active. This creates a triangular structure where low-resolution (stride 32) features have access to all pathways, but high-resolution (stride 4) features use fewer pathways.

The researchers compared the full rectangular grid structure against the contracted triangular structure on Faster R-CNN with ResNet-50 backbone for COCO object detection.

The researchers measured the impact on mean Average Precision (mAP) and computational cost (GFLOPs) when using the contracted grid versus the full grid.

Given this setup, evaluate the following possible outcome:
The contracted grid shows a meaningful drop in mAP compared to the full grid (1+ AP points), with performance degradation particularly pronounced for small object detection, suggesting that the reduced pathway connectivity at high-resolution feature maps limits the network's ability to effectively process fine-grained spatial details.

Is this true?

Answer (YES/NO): NO